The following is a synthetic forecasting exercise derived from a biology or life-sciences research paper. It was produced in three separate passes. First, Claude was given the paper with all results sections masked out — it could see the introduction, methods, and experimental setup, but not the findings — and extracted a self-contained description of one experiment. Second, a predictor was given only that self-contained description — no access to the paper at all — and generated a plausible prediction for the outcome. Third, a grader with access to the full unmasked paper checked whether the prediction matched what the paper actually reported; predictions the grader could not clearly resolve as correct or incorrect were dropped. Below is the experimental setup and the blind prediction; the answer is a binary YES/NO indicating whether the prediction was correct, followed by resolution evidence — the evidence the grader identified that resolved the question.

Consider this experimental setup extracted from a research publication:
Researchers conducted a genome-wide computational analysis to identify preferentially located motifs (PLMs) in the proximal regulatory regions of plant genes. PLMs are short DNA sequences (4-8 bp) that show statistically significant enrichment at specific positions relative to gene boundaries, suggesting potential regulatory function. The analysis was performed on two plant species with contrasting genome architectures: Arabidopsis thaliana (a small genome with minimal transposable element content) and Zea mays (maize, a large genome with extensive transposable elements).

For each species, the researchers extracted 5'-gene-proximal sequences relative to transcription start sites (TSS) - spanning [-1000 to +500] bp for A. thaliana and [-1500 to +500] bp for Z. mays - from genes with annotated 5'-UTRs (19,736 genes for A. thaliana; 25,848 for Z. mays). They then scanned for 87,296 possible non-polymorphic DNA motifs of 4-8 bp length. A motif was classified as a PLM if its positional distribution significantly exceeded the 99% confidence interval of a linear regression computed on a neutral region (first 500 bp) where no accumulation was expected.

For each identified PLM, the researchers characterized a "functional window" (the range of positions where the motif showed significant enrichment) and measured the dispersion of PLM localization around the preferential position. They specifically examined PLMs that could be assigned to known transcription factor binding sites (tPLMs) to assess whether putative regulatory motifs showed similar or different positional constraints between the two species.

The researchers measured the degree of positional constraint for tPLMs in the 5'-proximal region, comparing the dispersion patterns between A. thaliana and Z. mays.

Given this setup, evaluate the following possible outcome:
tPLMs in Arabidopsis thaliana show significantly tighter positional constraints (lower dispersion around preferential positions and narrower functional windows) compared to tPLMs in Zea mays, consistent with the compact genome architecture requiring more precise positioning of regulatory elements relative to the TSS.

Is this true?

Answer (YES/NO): YES